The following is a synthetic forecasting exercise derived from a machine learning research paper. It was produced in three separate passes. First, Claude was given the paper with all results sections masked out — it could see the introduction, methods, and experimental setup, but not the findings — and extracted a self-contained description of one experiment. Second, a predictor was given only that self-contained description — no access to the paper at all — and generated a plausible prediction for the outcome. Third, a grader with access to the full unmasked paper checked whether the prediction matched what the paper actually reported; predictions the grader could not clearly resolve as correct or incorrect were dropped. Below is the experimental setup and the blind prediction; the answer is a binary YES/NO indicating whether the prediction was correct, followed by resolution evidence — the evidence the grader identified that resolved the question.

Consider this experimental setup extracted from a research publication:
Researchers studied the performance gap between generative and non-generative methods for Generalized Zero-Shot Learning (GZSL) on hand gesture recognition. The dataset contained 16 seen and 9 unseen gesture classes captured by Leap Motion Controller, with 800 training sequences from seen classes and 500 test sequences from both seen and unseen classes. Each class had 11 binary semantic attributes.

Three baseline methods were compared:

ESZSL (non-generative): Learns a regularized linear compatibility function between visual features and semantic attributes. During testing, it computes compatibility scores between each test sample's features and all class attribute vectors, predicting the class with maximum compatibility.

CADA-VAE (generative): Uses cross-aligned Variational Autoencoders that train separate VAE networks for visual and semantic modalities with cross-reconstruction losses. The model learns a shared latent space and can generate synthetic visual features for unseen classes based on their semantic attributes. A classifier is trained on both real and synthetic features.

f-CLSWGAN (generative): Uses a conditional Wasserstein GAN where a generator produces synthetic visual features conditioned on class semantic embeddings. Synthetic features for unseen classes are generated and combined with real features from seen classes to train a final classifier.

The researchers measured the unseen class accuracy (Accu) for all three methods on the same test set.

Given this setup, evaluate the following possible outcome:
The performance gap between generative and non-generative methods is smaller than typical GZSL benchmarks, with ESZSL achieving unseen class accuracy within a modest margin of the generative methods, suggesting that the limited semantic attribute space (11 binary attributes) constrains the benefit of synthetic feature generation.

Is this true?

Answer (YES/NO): NO